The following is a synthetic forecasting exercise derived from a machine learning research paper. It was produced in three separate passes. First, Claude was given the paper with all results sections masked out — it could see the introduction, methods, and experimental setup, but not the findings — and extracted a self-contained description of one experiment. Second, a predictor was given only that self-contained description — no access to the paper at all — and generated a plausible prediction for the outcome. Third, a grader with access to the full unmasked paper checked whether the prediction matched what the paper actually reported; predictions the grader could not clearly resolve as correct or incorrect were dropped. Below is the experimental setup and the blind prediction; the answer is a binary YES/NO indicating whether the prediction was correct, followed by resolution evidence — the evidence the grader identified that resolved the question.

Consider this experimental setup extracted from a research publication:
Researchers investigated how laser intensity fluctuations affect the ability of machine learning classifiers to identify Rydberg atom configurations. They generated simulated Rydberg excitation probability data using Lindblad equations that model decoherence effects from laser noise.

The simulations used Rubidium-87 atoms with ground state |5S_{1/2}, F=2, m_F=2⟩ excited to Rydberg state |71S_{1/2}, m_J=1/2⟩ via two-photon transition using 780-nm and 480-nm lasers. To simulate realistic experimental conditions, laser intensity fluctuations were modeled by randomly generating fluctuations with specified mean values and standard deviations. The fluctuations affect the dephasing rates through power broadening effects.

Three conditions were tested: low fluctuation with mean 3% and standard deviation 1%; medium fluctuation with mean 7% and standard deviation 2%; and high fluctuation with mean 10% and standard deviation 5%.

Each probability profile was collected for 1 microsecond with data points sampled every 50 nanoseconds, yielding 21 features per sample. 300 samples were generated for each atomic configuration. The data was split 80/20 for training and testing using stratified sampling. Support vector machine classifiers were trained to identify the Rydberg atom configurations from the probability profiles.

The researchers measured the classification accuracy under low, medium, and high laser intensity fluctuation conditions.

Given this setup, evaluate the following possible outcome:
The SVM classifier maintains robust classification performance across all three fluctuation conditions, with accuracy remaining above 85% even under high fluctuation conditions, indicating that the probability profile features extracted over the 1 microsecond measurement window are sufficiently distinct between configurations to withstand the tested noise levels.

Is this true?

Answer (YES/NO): NO